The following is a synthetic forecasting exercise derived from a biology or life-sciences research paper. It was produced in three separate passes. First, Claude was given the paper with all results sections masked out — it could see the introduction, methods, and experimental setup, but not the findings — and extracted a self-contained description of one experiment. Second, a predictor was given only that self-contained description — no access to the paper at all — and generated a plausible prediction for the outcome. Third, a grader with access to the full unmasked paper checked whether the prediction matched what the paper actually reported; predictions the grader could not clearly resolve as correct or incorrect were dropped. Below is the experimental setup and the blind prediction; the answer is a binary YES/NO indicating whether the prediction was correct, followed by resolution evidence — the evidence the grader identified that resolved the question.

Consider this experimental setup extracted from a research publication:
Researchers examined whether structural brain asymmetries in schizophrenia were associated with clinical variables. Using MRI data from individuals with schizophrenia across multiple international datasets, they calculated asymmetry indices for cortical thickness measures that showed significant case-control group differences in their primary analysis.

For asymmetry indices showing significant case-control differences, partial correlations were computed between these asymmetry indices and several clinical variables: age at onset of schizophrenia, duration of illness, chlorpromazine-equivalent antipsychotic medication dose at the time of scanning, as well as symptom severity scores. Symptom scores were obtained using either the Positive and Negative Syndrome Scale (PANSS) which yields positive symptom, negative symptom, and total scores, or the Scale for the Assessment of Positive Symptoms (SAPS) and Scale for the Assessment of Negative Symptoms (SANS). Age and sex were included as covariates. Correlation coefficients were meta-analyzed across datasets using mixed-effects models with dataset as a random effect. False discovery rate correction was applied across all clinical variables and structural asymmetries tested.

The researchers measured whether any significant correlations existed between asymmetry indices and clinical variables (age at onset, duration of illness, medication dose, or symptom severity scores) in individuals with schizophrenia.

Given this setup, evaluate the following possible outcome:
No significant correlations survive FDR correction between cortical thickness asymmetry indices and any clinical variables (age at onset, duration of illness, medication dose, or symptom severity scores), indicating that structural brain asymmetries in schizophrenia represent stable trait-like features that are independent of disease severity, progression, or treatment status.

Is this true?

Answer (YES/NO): YES